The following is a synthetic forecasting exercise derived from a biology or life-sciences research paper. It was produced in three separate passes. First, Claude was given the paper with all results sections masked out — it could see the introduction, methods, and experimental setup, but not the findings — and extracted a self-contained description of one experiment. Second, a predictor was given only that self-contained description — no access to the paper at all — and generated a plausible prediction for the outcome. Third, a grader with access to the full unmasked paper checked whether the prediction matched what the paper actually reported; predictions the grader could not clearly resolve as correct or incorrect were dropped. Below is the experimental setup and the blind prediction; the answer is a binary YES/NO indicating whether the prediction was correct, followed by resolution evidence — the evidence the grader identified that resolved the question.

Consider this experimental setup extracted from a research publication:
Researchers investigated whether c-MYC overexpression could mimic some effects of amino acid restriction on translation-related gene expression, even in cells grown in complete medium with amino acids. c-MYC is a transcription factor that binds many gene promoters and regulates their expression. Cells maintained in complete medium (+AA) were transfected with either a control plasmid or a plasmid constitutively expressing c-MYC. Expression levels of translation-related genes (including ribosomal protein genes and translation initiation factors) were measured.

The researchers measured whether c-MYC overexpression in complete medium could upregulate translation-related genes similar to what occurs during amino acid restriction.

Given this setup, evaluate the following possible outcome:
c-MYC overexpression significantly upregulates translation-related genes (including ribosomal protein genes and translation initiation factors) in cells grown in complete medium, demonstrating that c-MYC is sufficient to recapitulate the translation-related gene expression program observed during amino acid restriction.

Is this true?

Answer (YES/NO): NO